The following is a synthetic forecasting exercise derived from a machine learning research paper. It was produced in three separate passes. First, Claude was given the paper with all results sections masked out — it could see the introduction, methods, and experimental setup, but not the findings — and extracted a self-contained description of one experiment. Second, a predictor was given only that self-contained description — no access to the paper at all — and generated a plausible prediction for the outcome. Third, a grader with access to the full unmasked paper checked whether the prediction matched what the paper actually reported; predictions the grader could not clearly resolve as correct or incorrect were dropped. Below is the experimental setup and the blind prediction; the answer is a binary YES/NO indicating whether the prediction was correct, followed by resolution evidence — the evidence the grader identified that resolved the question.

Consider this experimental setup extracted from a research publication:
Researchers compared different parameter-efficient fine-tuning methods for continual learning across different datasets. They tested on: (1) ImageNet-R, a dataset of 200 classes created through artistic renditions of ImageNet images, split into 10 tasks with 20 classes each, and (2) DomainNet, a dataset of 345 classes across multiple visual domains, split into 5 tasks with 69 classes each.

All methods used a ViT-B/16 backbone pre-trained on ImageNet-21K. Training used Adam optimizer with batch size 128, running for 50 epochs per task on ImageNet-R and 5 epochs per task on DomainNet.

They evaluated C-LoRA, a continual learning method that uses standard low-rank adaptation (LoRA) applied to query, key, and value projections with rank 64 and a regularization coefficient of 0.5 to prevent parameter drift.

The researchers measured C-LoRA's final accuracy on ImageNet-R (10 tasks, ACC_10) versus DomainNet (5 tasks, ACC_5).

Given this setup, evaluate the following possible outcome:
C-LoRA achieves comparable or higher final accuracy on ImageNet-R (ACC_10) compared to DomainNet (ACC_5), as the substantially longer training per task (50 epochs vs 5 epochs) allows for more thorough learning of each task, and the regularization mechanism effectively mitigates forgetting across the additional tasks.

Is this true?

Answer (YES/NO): YES